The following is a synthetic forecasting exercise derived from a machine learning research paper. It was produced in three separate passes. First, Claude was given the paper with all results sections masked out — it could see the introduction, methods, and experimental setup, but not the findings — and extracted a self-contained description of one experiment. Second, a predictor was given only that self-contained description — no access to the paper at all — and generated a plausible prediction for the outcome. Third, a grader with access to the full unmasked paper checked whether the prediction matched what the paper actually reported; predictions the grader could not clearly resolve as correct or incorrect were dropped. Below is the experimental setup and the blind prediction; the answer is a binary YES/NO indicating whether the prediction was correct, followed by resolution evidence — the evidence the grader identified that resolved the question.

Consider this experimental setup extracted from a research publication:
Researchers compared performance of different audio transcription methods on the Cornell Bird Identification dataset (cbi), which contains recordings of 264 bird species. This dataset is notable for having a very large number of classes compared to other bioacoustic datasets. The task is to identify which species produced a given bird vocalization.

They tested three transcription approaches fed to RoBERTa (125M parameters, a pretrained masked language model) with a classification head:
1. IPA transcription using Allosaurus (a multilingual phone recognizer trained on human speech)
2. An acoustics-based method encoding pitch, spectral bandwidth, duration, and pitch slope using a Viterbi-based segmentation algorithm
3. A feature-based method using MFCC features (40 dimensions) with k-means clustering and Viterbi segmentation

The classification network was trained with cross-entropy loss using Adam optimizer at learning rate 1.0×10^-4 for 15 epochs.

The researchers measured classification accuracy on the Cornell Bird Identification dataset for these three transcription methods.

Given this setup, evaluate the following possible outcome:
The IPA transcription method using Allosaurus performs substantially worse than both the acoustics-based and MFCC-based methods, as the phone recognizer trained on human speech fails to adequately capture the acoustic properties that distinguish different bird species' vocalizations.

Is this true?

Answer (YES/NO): NO